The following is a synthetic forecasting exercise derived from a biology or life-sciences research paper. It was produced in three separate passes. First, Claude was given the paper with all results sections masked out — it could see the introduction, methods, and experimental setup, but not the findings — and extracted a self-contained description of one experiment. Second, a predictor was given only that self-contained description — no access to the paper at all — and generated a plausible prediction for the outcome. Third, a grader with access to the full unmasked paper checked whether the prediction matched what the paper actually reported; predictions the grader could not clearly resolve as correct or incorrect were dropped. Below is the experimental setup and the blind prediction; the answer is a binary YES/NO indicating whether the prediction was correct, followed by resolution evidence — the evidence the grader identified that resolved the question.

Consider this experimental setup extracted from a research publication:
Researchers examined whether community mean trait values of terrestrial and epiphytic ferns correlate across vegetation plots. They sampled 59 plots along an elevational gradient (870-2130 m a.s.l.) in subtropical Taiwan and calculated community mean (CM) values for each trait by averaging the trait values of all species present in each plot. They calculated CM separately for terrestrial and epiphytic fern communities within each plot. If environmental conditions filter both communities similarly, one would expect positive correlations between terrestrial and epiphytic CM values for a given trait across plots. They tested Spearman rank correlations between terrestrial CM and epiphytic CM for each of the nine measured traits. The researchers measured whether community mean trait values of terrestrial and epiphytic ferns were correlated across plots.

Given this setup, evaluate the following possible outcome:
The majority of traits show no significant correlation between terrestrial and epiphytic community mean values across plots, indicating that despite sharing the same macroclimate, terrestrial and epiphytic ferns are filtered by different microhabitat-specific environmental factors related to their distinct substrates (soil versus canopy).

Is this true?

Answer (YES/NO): YES